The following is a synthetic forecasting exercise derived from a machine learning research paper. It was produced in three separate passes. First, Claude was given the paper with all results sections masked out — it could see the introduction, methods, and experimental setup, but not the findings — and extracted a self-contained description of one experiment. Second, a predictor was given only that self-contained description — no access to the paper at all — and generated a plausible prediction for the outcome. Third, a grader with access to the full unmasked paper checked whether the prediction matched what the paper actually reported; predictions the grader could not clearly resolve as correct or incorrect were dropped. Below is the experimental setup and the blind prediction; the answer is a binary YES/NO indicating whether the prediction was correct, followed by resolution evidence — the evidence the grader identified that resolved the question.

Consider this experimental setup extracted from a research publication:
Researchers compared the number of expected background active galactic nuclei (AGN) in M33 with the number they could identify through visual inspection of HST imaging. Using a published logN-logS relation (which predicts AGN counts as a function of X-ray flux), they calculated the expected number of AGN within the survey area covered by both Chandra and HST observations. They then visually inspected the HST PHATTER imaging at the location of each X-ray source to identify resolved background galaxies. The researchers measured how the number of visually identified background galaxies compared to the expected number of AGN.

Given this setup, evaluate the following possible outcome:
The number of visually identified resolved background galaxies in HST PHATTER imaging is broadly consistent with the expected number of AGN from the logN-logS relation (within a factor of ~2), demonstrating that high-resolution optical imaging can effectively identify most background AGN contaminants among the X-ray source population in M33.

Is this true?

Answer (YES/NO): NO